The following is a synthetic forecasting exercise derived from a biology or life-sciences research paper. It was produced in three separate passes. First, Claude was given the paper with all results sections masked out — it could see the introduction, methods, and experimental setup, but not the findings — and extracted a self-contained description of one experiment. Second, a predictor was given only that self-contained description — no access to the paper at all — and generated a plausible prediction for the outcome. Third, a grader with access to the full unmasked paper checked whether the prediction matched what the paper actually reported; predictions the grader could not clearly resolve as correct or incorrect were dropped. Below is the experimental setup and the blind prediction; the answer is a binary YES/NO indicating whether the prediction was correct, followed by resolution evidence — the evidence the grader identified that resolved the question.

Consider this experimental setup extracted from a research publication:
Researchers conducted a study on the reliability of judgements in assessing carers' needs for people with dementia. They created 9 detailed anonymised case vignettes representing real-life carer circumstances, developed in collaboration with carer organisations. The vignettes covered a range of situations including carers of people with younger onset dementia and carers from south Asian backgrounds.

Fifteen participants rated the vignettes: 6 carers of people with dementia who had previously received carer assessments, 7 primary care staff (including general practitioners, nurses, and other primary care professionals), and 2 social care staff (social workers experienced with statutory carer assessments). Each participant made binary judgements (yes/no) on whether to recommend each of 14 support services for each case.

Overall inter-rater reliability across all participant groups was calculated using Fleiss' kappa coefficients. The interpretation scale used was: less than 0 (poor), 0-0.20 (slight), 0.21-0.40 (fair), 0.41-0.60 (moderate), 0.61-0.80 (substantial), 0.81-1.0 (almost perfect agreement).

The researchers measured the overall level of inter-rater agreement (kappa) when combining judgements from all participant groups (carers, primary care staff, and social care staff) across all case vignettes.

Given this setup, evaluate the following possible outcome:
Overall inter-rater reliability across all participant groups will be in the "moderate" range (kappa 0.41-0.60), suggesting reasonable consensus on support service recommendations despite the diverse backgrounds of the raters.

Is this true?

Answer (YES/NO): NO